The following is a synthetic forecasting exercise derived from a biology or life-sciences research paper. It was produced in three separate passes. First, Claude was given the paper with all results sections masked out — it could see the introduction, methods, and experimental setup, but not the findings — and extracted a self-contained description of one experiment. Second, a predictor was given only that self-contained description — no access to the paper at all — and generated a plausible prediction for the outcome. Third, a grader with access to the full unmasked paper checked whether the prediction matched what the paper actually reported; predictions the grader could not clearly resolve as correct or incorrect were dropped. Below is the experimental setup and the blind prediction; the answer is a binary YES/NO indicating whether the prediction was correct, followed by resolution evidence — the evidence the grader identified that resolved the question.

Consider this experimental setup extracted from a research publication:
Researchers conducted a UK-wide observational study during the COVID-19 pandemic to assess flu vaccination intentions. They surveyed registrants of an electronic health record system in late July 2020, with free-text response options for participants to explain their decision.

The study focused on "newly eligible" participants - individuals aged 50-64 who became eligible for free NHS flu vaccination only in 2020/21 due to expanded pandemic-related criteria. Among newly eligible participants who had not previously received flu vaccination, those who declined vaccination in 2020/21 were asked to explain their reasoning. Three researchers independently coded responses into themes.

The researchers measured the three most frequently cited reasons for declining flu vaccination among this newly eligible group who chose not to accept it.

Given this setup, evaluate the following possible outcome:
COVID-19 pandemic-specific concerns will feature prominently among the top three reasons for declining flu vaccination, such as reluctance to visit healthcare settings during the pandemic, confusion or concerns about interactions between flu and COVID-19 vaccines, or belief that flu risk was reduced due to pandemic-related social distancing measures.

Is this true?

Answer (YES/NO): NO